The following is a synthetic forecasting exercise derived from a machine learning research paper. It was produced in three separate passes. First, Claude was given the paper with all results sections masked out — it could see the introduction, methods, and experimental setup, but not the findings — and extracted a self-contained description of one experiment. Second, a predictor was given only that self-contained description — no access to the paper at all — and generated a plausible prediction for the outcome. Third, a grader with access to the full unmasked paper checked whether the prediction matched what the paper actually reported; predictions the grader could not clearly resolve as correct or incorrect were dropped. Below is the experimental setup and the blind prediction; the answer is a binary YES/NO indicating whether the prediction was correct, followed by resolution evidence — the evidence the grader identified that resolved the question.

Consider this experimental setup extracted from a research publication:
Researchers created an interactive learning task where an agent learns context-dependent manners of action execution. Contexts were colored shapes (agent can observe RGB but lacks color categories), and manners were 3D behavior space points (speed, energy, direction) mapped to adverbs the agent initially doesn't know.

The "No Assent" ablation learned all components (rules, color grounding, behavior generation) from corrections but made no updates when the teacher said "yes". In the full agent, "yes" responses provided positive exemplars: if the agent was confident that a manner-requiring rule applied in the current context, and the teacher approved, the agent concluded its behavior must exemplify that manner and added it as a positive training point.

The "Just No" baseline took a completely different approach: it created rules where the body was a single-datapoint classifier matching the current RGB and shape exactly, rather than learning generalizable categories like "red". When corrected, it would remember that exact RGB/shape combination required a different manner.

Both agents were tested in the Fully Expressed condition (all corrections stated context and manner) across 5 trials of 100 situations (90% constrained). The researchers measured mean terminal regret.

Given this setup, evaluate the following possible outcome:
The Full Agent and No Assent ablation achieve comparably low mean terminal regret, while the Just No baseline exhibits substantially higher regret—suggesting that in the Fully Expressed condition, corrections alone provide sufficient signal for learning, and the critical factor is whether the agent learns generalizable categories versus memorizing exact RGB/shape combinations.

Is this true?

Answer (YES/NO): NO